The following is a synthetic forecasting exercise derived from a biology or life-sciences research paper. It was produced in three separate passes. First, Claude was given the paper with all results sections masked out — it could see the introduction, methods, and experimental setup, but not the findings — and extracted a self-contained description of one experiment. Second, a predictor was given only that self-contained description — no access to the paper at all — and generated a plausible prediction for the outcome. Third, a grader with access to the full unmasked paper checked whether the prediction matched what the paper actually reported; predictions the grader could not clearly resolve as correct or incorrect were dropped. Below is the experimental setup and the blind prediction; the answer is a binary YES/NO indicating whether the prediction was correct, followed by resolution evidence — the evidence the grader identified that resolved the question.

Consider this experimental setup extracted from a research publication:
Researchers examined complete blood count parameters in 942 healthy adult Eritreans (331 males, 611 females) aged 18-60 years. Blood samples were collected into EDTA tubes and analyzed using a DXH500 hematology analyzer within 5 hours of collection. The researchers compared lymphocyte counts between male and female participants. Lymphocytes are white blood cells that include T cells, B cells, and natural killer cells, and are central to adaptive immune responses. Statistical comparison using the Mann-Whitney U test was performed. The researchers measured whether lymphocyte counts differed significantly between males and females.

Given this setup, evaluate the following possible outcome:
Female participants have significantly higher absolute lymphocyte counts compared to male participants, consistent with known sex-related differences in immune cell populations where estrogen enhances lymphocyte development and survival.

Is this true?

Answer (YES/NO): NO